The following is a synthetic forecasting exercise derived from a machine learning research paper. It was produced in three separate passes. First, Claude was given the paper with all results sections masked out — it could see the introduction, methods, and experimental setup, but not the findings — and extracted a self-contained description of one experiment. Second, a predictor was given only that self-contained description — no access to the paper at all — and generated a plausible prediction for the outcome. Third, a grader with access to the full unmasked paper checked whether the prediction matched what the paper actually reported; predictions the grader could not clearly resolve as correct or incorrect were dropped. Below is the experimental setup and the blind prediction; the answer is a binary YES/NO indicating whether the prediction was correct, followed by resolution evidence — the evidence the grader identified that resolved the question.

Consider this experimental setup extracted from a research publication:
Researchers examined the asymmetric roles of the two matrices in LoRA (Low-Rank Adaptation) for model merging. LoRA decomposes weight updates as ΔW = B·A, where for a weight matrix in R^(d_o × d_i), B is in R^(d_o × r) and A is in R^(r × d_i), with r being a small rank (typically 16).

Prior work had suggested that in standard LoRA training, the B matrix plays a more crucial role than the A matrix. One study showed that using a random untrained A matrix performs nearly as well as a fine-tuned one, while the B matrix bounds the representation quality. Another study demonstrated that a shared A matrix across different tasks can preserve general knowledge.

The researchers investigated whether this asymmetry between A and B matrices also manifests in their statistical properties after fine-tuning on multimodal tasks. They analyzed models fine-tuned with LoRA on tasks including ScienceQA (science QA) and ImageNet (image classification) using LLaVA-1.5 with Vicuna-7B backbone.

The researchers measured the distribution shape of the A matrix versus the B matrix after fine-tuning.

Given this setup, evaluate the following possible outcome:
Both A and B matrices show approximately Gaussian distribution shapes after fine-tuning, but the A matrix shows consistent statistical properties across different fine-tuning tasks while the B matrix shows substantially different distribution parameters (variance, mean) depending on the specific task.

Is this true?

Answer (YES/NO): NO